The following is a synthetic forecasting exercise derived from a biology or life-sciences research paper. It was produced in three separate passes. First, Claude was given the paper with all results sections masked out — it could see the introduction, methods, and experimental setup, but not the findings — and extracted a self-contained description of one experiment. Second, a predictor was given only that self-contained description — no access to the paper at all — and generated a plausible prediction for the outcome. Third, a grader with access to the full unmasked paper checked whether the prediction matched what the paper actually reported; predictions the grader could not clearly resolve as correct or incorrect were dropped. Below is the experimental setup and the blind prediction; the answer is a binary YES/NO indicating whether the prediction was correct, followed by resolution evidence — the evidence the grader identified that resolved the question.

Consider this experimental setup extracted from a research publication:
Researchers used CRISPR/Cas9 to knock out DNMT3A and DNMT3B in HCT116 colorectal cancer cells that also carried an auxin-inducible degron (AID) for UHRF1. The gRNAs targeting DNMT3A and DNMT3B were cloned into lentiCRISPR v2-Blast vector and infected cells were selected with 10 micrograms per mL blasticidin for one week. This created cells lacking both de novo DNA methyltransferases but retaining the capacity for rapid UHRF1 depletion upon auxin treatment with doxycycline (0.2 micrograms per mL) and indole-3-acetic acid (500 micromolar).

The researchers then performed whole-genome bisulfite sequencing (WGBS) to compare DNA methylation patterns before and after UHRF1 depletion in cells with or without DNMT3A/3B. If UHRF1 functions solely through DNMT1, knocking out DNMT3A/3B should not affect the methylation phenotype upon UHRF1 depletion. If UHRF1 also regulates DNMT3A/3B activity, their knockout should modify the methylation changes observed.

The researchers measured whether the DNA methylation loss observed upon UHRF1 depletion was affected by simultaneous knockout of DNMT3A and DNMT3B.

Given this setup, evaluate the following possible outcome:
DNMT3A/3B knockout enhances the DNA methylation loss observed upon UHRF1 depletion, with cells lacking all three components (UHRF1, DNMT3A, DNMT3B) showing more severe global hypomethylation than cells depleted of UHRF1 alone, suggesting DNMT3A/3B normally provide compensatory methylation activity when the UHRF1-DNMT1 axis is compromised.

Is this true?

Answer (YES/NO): NO